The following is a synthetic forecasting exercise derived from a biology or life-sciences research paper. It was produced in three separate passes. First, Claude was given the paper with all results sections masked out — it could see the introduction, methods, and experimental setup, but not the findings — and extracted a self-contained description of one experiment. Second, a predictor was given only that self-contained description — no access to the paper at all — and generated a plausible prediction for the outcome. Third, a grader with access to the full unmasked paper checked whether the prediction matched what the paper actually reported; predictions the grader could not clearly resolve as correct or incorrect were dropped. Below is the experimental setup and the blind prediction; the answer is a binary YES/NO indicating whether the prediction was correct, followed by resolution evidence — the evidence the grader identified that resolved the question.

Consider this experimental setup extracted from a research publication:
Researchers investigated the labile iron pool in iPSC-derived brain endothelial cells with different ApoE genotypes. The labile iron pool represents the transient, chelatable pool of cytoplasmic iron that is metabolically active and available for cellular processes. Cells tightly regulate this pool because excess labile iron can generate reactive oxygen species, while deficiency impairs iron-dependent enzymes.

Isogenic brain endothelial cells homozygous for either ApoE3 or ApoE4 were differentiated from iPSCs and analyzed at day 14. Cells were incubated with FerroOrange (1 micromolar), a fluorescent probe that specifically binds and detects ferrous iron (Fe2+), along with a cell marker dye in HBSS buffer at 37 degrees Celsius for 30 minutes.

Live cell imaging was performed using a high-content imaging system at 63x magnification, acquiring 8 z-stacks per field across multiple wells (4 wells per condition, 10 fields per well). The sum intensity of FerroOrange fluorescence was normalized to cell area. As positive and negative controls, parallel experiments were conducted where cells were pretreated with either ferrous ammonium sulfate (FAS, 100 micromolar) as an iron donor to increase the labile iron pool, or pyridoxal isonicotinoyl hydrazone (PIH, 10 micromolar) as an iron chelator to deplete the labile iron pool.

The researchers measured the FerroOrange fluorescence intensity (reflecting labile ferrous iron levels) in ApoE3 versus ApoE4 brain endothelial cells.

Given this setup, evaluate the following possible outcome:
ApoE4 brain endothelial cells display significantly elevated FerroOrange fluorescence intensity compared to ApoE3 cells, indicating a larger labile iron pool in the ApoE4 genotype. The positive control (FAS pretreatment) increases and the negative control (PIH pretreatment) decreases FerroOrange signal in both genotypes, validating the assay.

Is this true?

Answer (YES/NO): NO